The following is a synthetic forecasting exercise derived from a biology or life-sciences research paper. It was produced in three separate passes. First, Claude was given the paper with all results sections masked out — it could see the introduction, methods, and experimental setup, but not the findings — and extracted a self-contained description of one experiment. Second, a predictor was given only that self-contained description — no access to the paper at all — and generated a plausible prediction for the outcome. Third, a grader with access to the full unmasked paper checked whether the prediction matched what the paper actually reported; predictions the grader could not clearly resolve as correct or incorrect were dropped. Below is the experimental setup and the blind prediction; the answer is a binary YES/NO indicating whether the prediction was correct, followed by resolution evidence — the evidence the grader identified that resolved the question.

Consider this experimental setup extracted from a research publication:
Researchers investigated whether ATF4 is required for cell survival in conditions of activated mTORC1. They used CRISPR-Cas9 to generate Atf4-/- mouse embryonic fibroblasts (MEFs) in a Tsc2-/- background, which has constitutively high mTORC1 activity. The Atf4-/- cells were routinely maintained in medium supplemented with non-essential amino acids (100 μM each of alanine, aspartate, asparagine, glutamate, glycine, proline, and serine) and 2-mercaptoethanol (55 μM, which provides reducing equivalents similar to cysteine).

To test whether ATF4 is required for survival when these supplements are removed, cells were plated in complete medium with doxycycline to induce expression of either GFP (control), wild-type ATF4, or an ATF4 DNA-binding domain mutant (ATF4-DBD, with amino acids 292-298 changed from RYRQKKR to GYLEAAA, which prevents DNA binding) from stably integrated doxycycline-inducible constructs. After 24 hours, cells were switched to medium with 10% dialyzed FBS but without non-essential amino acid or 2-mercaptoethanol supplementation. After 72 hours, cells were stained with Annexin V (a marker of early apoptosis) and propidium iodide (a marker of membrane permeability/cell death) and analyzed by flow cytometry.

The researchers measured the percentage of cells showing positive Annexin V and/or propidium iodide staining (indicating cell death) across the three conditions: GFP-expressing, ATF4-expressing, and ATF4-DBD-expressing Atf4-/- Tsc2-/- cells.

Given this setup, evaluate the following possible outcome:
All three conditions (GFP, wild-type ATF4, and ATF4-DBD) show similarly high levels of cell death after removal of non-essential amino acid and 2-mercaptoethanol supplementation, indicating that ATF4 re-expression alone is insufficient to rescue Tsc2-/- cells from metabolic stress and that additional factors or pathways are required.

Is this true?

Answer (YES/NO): NO